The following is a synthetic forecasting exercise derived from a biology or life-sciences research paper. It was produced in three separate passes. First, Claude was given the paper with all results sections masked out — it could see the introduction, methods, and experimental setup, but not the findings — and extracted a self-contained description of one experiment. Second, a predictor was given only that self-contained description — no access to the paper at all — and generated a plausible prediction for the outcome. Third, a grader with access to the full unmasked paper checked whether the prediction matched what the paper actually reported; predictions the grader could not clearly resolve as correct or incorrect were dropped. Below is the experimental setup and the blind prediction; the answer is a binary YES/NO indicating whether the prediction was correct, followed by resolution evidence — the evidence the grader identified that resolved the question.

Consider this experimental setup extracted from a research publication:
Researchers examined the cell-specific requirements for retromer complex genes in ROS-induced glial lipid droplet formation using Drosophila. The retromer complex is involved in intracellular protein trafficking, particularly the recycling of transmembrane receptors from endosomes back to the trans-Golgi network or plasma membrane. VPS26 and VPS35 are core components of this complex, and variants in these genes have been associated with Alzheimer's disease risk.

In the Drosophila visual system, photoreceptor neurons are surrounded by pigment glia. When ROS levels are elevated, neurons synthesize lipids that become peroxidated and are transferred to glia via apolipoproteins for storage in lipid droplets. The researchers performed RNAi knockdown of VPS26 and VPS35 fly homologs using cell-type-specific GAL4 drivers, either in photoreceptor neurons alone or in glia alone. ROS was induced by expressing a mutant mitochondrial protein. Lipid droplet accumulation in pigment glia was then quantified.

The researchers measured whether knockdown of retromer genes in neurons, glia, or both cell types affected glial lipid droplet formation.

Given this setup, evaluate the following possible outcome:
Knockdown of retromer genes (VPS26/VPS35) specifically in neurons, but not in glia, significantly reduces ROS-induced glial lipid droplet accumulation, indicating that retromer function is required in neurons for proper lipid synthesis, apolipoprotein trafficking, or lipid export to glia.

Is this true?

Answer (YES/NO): NO